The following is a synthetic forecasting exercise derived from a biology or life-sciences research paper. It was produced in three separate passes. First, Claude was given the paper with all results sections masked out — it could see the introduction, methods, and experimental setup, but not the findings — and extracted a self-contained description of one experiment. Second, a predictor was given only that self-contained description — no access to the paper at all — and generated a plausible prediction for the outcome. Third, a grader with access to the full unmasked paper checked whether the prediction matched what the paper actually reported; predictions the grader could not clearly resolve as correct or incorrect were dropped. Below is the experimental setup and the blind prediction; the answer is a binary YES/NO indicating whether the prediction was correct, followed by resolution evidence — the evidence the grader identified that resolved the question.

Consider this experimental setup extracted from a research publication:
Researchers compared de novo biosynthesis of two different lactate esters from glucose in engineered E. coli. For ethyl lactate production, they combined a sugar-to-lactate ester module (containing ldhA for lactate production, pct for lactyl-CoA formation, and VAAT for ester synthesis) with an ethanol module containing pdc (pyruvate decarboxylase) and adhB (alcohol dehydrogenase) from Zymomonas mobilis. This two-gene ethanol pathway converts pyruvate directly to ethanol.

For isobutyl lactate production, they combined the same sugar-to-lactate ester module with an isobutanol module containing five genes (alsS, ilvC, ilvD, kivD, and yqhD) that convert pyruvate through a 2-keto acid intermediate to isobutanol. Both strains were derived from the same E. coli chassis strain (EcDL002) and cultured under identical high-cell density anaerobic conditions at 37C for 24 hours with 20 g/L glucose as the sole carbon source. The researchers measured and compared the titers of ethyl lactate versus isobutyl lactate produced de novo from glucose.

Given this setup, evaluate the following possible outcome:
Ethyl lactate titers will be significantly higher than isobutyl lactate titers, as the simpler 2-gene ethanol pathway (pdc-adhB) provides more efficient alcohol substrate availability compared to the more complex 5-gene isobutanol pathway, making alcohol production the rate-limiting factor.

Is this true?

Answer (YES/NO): NO